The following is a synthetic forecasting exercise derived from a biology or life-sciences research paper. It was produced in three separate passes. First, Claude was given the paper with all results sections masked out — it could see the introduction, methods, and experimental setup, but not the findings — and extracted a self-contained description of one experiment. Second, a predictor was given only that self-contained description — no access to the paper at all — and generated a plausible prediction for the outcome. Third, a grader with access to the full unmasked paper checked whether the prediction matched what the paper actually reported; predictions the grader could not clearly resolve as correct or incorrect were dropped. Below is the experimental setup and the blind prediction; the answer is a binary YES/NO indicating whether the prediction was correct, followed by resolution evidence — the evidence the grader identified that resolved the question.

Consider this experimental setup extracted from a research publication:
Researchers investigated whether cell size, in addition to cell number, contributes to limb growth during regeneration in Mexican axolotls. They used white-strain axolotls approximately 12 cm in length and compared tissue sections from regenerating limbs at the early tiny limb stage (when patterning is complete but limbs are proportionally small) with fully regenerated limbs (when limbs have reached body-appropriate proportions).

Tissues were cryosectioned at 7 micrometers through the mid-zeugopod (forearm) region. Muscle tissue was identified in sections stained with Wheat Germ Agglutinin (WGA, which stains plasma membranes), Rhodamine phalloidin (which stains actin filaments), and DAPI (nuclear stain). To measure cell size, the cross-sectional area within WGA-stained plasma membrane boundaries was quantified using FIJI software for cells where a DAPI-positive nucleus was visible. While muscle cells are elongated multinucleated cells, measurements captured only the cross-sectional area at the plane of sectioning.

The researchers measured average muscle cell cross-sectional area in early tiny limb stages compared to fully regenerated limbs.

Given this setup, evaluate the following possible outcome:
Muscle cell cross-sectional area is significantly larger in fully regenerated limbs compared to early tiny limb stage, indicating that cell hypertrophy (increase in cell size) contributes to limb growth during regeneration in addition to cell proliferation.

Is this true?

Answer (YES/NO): YES